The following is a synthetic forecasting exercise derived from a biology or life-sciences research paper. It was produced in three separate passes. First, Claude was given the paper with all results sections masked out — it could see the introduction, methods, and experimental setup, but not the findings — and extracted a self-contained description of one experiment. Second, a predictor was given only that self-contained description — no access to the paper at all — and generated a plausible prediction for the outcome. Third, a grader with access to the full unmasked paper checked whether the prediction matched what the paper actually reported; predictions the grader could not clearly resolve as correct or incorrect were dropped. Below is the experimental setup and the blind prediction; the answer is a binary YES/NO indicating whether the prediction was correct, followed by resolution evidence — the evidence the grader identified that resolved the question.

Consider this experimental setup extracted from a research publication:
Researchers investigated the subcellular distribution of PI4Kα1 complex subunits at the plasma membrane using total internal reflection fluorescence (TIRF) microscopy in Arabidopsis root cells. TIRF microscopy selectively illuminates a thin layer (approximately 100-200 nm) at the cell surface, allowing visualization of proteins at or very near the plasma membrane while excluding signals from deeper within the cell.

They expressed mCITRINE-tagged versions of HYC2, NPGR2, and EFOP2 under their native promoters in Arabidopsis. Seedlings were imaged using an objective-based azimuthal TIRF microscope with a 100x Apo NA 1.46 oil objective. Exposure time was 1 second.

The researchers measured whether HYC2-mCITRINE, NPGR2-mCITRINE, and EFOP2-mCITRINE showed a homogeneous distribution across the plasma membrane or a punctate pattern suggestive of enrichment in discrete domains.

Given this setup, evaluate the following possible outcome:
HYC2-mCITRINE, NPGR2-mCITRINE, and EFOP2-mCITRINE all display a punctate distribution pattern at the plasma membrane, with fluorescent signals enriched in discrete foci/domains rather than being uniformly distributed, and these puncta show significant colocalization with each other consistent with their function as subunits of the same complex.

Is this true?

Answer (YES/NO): NO